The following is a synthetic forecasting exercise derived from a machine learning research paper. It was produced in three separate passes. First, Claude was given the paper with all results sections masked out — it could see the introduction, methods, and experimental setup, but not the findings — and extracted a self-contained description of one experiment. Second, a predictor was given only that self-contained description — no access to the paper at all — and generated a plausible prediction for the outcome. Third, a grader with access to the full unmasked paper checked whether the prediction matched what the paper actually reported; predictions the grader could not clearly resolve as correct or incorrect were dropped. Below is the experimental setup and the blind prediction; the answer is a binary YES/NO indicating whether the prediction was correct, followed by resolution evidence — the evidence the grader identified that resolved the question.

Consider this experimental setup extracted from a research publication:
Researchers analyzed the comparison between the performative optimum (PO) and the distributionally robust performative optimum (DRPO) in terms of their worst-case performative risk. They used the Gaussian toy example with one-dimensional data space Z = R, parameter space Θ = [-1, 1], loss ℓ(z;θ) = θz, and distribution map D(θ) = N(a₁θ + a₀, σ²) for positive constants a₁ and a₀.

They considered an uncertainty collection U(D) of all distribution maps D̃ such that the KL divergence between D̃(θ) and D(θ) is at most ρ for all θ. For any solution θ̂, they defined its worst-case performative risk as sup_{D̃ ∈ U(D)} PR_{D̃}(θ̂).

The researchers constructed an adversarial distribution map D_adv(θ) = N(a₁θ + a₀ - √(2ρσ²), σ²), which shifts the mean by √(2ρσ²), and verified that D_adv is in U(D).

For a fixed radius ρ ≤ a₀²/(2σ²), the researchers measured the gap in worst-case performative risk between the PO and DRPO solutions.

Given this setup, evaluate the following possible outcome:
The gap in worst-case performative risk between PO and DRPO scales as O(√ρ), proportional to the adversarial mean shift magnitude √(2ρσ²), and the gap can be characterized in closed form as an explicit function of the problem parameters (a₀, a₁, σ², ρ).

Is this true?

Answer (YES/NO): NO